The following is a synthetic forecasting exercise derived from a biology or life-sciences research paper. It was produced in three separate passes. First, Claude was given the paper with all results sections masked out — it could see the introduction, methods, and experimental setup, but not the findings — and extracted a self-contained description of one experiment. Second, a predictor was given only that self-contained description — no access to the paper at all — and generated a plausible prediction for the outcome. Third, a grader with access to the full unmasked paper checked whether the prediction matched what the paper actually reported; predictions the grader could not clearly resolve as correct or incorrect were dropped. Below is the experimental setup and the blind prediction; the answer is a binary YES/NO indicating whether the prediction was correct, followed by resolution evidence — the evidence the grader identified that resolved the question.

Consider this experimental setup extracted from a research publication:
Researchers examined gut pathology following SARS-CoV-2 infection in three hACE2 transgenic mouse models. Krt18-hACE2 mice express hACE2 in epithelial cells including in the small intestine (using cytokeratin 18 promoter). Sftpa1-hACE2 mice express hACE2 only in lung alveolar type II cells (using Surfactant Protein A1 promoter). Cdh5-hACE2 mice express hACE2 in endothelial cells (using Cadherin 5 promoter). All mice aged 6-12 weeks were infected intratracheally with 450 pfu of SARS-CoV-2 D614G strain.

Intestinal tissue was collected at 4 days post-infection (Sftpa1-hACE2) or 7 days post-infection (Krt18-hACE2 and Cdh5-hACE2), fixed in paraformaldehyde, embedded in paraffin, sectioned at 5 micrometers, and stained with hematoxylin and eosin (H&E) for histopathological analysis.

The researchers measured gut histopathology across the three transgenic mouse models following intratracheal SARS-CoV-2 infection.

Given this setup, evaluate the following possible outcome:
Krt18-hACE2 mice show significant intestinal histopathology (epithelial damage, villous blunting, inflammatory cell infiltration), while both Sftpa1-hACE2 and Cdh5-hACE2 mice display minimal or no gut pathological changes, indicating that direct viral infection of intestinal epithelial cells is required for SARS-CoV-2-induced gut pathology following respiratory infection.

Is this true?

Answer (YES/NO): NO